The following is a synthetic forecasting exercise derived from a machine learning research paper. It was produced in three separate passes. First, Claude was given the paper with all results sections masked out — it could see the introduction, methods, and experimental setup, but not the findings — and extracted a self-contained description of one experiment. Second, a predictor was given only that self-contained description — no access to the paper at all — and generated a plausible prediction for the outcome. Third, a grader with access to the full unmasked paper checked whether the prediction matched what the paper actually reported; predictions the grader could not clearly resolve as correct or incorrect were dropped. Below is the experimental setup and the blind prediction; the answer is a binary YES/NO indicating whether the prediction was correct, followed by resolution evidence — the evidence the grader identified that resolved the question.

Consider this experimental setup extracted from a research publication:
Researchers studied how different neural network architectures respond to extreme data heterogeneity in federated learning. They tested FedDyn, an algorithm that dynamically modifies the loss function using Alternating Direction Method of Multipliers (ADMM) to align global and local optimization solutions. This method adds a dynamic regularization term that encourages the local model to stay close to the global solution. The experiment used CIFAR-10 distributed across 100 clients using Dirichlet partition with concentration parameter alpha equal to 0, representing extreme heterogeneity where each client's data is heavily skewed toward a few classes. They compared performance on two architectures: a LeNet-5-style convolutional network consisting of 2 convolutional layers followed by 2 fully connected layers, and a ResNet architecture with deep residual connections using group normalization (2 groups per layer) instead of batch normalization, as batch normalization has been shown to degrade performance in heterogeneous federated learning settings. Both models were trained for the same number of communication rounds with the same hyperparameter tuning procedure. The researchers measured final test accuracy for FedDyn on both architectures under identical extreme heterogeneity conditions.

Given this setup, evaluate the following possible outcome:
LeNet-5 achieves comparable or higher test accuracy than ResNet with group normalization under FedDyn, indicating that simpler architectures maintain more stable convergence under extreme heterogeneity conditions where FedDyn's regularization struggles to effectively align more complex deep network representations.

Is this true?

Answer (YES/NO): YES